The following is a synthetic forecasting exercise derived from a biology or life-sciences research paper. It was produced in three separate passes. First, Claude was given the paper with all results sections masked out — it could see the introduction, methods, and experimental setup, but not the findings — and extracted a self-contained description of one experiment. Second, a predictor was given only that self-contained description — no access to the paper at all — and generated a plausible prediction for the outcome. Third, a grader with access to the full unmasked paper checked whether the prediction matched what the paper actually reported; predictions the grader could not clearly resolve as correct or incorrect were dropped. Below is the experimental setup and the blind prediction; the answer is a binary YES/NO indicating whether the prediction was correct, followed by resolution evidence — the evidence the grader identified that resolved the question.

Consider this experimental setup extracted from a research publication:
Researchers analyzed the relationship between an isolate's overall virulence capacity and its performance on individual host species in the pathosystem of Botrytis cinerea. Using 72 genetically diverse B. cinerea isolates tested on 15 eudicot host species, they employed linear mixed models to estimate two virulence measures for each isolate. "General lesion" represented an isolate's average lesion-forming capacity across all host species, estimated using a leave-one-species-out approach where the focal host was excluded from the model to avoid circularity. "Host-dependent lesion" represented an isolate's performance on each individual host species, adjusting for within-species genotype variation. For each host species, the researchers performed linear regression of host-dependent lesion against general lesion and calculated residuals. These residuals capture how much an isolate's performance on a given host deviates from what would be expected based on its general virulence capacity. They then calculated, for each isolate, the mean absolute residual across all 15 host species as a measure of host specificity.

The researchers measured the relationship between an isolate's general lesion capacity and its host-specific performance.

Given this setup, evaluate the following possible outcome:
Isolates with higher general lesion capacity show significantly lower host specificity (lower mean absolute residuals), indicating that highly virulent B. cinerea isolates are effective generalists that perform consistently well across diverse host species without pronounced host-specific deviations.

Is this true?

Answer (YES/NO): NO